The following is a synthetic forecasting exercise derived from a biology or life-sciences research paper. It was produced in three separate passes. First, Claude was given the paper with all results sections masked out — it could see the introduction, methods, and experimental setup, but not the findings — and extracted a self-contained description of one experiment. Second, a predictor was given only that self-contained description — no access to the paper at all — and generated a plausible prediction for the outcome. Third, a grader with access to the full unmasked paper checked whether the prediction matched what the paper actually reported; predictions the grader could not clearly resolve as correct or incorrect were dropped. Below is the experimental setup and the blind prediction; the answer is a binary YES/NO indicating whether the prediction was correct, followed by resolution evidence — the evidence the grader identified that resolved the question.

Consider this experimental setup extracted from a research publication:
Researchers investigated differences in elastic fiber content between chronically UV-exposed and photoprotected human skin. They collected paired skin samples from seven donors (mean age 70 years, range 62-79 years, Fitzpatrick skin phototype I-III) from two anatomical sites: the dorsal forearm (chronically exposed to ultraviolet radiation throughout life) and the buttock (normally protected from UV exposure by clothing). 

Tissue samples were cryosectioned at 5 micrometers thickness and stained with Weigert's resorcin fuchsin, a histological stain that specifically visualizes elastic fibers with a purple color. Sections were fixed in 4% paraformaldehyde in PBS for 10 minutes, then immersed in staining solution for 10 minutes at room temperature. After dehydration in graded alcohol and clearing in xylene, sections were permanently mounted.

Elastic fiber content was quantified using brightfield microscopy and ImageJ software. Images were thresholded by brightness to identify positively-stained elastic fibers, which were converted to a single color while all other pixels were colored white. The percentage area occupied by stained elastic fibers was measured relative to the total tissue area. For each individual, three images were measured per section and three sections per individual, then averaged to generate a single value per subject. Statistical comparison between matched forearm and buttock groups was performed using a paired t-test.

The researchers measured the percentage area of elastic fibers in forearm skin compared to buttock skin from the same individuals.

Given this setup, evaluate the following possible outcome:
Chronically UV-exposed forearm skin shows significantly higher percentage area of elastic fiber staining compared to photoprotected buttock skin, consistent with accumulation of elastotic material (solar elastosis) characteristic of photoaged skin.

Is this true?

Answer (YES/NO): YES